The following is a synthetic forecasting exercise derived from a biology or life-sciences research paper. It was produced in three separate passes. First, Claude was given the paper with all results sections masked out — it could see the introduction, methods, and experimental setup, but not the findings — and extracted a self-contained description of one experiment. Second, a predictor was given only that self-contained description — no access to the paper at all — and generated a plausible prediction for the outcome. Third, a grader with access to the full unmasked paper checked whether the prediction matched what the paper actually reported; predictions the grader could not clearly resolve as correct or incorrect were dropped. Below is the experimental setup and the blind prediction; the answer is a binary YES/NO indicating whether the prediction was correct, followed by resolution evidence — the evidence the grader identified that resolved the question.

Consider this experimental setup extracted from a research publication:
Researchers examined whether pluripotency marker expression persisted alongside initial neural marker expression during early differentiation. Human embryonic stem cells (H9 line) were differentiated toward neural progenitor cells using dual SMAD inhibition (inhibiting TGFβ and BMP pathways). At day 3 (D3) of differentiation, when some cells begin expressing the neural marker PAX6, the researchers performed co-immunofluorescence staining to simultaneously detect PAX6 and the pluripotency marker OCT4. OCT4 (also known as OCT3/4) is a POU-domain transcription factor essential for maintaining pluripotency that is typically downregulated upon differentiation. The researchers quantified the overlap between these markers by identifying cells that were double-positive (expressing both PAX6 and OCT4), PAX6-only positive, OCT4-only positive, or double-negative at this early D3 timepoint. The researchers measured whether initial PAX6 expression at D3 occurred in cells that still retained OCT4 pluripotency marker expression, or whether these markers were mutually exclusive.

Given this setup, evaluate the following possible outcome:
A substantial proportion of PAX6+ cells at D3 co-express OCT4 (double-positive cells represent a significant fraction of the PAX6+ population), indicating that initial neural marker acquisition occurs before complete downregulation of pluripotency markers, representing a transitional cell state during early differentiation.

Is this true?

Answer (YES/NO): NO